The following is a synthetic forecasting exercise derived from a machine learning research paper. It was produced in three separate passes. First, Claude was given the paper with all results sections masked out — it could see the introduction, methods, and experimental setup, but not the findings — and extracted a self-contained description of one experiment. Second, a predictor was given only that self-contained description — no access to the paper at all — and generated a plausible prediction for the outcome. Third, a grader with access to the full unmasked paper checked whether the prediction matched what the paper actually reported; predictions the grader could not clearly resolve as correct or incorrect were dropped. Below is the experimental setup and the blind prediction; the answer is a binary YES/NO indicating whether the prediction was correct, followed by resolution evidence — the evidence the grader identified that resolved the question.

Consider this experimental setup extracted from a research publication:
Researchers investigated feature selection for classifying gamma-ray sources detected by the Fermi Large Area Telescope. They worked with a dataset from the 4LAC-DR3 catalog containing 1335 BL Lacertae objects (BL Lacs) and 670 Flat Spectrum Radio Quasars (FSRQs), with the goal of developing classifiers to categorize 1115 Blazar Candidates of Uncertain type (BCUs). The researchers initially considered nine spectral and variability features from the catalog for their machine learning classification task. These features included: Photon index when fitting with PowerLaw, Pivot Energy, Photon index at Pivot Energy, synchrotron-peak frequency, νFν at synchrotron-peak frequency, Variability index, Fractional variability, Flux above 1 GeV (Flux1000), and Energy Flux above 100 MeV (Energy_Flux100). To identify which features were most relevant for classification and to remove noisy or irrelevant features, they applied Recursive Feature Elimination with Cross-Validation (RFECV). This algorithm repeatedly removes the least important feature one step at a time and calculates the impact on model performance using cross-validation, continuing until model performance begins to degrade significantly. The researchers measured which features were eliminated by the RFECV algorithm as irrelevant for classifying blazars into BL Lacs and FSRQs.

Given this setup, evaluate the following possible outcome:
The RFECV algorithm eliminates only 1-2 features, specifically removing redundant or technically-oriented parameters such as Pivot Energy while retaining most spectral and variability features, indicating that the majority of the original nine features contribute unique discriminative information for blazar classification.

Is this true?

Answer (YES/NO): NO